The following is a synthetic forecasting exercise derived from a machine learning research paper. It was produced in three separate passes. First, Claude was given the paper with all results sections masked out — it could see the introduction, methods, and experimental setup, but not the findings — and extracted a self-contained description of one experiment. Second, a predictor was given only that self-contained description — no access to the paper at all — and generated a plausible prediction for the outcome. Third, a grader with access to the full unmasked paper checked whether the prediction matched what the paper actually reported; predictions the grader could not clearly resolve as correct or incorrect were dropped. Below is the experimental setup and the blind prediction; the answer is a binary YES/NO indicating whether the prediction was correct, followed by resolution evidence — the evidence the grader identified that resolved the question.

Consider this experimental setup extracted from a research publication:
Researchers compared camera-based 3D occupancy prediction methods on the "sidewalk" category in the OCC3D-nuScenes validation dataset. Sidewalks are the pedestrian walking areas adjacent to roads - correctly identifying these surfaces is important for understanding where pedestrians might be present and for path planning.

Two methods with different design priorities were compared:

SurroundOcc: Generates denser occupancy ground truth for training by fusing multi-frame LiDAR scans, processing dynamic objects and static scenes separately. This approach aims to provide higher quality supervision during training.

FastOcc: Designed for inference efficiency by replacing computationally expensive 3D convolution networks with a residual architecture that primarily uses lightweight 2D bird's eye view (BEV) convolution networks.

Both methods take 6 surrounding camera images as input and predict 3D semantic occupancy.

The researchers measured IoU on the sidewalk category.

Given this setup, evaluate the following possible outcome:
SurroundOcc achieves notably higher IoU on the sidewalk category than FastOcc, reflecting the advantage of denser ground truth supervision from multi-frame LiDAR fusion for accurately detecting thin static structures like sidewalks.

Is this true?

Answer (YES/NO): NO